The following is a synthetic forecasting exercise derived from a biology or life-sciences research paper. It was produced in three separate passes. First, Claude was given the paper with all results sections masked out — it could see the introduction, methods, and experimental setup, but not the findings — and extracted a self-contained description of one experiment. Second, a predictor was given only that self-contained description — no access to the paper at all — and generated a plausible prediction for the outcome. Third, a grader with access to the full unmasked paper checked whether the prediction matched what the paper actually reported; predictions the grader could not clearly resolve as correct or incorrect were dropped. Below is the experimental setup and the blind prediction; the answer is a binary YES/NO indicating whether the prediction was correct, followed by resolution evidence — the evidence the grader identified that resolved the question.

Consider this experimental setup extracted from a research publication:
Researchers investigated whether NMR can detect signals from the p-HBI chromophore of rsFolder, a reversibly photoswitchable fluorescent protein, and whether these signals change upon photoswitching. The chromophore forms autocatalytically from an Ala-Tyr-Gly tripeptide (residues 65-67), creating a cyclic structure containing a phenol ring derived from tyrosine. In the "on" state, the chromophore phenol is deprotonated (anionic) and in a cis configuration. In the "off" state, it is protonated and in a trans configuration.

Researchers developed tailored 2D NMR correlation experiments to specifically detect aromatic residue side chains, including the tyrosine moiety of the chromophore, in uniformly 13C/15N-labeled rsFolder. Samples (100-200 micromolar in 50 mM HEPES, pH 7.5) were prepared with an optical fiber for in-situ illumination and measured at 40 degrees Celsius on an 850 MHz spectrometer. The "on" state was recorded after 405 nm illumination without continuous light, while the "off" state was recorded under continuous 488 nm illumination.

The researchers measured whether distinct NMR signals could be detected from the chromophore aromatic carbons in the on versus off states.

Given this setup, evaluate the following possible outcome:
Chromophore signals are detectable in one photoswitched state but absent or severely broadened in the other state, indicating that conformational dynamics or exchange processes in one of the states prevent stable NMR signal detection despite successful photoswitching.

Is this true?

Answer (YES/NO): YES